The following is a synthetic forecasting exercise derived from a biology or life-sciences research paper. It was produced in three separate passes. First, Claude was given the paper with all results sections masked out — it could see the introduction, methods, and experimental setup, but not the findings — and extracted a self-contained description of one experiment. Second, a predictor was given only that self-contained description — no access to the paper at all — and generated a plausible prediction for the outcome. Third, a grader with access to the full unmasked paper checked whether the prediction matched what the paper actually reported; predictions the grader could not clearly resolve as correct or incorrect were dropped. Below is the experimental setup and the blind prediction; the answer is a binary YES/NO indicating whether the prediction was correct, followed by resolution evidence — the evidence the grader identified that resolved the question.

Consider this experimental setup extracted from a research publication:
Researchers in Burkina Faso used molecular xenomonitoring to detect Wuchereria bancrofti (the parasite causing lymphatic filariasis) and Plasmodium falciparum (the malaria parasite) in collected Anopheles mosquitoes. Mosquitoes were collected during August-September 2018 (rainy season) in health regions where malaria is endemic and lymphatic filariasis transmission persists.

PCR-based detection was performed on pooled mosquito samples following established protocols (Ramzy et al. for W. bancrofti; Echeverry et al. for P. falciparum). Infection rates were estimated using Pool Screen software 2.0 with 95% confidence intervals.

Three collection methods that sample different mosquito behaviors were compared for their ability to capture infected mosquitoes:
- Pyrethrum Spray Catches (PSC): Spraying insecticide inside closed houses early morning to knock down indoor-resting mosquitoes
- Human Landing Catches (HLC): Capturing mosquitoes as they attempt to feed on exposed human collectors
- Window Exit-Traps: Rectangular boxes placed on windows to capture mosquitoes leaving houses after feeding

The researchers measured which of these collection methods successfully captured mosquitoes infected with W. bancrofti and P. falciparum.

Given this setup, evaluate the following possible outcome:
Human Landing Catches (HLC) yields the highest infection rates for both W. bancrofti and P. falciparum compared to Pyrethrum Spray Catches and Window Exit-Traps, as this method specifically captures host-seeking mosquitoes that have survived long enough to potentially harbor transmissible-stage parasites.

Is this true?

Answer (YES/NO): NO